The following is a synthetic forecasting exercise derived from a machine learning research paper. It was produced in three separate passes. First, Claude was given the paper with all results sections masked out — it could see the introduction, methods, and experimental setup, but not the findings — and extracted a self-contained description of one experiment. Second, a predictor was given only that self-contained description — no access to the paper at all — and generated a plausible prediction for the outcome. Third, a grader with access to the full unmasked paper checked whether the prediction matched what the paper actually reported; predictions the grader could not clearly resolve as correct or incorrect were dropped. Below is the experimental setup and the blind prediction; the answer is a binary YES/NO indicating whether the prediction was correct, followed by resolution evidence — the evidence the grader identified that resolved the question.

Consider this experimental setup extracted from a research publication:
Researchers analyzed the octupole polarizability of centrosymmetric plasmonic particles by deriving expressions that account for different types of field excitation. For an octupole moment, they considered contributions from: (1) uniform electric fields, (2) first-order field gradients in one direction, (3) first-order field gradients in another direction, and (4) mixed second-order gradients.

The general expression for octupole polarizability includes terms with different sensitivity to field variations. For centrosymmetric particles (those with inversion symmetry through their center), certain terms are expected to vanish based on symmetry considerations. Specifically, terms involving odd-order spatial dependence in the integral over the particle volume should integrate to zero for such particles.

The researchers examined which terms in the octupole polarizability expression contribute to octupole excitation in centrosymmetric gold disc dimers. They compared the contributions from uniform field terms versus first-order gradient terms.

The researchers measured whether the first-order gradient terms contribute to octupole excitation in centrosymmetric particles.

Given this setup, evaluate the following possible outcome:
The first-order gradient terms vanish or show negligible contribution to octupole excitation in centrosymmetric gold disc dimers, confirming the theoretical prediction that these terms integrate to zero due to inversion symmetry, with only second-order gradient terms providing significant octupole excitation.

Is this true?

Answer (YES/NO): YES